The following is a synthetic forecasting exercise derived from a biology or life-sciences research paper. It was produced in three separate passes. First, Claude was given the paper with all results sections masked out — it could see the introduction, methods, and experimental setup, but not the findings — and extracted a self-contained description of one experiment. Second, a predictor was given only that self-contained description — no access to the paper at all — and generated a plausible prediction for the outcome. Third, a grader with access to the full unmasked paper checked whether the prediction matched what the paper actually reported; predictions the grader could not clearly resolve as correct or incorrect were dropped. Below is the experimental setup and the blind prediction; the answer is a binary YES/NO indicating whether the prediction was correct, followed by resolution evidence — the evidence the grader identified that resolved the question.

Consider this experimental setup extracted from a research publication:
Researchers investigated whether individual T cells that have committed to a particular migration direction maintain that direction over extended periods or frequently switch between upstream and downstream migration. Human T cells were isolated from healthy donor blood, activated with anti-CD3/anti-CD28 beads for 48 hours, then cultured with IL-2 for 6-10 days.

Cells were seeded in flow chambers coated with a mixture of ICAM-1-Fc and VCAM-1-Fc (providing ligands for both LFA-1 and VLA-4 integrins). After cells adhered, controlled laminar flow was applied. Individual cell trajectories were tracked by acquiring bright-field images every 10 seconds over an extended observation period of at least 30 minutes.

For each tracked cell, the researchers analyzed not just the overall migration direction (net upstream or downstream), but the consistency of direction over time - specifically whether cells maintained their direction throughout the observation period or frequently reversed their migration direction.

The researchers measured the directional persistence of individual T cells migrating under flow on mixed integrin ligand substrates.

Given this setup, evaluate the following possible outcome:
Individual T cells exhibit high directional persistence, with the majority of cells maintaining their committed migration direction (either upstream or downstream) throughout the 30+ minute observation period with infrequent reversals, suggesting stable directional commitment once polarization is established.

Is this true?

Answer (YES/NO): YES